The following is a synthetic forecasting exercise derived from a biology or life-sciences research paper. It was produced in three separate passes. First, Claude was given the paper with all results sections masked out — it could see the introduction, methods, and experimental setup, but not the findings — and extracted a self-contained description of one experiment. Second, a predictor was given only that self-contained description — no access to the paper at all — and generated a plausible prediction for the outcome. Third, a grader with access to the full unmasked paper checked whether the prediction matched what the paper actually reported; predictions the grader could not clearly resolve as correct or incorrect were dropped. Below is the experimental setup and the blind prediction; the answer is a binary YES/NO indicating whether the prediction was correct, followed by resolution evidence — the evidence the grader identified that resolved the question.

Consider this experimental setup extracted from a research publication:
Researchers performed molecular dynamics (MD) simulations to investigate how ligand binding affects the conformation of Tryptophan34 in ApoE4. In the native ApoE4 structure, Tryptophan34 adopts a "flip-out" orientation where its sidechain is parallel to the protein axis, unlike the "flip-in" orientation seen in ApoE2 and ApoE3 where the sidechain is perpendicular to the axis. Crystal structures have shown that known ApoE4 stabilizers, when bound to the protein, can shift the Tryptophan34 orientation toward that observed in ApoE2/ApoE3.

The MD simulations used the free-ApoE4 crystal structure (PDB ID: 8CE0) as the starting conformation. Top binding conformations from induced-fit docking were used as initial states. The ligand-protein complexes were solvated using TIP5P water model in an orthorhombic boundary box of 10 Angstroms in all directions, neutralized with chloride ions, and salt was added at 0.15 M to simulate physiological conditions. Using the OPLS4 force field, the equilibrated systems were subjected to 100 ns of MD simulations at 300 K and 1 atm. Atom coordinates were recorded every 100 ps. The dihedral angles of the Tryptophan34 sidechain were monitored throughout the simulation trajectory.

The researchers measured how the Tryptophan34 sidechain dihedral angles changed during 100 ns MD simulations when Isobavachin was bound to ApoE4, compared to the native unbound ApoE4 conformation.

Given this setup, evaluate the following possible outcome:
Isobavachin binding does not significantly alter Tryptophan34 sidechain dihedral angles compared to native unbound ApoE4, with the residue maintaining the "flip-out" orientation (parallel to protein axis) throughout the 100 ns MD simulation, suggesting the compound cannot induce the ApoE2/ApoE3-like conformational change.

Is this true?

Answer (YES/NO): NO